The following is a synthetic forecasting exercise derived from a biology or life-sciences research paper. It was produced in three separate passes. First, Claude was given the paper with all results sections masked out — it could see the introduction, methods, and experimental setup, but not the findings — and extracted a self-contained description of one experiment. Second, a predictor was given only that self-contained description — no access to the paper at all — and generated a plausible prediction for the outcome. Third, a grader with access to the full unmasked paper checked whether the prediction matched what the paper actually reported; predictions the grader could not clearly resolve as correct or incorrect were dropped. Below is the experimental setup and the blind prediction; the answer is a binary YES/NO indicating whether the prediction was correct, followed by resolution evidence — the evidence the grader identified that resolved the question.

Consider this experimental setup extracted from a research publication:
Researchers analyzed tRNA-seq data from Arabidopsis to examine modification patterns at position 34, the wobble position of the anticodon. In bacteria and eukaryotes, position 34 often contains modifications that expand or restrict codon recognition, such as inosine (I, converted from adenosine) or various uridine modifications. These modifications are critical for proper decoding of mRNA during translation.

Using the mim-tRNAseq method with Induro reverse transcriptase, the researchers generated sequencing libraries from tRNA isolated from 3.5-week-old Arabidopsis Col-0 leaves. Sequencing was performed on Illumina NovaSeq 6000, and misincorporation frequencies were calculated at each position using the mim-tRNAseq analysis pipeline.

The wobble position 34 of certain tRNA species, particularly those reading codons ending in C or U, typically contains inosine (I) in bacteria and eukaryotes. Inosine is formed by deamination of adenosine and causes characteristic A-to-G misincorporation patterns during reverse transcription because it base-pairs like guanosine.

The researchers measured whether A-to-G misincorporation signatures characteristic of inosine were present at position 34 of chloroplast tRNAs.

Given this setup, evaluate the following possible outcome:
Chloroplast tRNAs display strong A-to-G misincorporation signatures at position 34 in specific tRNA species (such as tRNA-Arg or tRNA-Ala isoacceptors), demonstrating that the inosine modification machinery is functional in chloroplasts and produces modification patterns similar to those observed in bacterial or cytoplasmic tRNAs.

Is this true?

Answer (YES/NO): YES